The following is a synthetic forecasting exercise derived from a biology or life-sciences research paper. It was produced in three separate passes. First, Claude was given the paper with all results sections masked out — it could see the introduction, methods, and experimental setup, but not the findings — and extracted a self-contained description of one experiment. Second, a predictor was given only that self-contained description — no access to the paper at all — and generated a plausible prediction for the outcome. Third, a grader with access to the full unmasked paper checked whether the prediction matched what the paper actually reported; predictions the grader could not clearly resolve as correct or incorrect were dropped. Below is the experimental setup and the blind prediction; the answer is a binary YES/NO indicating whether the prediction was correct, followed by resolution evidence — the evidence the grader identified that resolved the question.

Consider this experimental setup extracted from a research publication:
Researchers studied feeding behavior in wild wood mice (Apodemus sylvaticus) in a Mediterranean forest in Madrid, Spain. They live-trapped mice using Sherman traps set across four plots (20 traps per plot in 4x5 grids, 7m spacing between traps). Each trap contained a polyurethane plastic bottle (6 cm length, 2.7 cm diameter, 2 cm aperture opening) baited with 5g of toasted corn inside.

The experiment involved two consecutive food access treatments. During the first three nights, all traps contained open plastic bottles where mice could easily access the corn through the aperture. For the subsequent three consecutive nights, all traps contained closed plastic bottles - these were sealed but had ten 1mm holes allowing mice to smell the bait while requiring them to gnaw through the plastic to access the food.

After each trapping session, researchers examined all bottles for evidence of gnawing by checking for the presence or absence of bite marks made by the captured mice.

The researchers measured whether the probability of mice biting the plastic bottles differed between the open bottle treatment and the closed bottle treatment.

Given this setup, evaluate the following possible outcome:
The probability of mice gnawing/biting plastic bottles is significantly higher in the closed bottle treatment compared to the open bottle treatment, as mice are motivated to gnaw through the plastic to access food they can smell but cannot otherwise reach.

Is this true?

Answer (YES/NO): YES